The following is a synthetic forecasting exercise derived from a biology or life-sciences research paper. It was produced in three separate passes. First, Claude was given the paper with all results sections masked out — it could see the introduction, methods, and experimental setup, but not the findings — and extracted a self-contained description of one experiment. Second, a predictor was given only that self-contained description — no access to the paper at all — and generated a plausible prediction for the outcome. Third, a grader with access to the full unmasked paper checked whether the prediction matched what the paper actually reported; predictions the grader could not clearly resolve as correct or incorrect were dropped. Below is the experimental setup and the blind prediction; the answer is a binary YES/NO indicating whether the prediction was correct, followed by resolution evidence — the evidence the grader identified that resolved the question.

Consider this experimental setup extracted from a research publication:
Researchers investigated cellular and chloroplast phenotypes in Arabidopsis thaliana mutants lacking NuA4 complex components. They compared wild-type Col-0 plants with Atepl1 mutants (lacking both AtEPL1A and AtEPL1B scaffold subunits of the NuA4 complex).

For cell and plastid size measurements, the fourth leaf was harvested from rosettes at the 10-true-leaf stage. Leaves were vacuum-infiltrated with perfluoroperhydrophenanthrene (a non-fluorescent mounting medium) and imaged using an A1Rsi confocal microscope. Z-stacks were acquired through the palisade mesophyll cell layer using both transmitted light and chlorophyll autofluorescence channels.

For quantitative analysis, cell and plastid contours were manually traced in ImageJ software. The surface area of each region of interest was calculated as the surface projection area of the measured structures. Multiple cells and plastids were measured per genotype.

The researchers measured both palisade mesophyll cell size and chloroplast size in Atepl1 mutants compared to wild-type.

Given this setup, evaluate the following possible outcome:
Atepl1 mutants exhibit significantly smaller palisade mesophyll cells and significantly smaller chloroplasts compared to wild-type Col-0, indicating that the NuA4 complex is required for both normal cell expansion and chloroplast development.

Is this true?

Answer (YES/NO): YES